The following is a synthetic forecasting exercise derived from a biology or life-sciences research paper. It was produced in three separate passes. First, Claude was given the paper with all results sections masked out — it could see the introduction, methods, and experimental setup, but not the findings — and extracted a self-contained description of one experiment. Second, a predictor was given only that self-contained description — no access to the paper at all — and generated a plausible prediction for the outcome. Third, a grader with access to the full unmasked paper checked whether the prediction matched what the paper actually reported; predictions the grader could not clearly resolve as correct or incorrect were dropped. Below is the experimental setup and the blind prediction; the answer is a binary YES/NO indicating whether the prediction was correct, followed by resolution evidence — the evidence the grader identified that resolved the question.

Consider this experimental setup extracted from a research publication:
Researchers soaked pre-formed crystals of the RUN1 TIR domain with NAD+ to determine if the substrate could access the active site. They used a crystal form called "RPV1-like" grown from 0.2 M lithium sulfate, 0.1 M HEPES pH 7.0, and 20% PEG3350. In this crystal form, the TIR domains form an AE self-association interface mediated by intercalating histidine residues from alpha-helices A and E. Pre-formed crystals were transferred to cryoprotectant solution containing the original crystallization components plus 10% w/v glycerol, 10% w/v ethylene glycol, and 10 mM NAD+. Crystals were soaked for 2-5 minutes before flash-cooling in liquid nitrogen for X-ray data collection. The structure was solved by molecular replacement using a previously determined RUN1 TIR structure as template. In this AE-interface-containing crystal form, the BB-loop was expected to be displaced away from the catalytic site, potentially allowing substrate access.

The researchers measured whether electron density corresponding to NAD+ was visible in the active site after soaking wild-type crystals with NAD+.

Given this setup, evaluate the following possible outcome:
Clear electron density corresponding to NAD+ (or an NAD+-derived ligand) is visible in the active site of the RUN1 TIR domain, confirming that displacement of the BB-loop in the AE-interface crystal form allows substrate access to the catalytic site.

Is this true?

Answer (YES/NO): NO